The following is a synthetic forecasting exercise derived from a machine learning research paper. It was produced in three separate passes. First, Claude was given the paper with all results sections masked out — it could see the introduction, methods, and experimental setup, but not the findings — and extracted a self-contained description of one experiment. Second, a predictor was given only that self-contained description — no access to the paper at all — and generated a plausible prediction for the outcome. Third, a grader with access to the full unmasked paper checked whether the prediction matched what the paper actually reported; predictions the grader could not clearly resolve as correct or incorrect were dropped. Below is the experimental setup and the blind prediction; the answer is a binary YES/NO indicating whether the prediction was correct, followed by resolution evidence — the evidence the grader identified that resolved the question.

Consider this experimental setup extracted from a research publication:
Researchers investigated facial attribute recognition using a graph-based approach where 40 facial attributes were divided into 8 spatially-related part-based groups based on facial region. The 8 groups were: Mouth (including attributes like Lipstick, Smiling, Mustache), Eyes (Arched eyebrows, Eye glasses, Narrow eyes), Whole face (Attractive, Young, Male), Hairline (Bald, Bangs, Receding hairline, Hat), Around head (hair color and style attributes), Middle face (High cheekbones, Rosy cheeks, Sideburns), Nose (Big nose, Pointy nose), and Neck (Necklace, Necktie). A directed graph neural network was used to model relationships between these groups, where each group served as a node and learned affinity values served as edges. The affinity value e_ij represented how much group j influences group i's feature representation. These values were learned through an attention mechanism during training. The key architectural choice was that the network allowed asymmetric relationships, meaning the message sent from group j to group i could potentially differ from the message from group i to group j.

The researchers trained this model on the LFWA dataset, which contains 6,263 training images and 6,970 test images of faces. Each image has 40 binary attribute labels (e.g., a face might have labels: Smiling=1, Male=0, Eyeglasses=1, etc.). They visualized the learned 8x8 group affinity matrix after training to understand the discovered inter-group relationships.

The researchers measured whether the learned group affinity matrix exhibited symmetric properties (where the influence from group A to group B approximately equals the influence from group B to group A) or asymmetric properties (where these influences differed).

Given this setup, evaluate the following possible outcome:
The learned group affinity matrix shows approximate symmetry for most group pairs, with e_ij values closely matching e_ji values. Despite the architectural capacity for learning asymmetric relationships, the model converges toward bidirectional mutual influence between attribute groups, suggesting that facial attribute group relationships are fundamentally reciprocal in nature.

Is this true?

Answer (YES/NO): NO